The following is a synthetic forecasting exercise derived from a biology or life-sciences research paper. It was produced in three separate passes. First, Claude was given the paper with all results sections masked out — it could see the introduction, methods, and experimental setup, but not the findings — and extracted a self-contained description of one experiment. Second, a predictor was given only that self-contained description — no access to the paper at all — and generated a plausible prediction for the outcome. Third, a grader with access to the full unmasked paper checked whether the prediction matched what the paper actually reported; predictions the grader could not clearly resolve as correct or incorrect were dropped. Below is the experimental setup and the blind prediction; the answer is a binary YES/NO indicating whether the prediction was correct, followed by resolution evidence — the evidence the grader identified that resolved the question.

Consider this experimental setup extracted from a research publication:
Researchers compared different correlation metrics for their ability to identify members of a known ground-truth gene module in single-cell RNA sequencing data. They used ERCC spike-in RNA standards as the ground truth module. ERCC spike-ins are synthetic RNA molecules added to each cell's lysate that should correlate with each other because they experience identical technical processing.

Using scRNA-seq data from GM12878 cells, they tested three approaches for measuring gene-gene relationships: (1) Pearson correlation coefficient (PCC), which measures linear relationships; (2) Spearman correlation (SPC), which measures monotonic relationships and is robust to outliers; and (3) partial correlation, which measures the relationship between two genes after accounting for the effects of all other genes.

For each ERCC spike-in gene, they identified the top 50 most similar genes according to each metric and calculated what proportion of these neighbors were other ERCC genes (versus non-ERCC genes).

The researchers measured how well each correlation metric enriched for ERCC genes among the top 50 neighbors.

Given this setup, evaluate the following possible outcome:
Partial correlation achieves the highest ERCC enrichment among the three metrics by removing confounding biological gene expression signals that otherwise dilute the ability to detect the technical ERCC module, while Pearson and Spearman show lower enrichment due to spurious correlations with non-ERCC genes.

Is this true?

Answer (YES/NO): NO